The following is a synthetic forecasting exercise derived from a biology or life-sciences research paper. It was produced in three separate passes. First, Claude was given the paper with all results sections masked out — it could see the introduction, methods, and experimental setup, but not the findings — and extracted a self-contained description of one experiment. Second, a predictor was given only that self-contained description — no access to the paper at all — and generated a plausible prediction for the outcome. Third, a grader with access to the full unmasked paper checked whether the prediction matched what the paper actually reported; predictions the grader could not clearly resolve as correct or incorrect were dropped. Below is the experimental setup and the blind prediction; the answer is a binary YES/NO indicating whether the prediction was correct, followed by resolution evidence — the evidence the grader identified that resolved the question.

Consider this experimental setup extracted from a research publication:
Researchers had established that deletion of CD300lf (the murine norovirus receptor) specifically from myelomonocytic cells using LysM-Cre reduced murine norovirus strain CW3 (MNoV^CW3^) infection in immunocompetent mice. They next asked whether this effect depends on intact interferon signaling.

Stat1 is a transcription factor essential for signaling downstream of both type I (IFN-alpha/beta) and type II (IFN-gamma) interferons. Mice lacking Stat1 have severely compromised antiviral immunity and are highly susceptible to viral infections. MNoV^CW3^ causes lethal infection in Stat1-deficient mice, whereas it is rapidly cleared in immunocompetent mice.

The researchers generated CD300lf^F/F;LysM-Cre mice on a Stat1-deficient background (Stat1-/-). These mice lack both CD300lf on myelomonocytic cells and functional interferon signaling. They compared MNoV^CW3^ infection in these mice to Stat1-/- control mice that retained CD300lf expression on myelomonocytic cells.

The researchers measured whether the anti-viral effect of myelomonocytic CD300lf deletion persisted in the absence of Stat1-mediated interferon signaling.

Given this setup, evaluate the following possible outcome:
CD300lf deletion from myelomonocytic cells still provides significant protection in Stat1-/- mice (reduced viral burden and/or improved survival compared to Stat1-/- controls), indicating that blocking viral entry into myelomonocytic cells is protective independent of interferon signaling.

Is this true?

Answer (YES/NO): NO